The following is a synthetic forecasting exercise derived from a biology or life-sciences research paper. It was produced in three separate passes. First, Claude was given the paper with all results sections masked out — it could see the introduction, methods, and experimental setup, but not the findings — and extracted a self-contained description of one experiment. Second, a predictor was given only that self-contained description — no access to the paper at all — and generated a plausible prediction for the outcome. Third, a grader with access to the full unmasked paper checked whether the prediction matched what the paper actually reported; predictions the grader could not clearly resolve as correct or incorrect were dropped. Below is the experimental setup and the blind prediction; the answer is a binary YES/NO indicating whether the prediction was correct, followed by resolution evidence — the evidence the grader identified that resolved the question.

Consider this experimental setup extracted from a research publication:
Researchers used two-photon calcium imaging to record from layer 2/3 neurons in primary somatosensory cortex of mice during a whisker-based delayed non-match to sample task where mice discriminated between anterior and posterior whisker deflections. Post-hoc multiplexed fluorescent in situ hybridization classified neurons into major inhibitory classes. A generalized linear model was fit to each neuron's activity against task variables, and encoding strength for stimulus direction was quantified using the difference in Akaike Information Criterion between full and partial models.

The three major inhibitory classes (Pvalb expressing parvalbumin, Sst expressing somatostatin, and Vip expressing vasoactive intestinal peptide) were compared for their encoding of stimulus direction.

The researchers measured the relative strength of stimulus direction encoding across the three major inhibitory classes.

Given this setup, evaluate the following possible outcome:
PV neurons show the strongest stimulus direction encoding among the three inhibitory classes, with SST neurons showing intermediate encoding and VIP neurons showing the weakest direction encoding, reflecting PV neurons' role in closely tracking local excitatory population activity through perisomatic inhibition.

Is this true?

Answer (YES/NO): NO